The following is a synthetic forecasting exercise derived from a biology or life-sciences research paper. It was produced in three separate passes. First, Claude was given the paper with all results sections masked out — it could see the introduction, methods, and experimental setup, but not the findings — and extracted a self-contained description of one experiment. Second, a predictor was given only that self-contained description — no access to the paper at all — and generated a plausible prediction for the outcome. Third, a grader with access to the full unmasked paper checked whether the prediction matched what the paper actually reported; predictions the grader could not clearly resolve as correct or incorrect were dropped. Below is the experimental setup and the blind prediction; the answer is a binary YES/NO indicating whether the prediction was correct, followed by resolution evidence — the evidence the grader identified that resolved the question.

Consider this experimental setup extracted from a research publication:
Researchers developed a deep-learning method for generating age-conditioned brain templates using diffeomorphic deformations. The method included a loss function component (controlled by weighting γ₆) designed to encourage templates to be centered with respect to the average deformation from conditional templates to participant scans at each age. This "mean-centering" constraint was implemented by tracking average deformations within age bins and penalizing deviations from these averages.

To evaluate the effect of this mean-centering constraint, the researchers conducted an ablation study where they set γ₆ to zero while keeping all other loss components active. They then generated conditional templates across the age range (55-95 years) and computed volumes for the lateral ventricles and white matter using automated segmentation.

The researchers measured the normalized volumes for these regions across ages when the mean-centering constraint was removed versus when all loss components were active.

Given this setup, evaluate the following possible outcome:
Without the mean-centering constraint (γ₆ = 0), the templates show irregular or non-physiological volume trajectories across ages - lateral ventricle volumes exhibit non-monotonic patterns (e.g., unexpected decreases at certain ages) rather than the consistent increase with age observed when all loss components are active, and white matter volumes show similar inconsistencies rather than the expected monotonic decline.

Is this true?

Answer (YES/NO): NO